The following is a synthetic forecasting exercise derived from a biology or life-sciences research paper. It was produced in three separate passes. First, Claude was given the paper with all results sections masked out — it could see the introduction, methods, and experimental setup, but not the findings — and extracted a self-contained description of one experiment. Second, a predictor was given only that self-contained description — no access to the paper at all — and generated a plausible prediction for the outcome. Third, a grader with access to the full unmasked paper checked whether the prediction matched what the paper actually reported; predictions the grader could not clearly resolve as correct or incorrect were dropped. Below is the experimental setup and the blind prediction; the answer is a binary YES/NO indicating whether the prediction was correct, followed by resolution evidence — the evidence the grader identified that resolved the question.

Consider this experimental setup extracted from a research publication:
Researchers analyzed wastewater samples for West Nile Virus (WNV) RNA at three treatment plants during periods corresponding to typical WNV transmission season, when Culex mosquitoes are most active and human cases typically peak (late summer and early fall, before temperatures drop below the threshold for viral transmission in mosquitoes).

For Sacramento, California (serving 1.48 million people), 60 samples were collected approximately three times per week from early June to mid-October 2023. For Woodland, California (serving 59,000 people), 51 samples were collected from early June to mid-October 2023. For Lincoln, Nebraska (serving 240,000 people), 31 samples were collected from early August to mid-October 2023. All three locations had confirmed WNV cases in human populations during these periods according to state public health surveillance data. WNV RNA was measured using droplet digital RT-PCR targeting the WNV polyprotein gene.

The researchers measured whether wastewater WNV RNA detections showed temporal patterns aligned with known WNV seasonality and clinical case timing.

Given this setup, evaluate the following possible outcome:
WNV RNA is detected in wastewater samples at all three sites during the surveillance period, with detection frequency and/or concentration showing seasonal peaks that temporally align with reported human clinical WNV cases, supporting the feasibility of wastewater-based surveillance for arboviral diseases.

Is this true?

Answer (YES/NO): NO